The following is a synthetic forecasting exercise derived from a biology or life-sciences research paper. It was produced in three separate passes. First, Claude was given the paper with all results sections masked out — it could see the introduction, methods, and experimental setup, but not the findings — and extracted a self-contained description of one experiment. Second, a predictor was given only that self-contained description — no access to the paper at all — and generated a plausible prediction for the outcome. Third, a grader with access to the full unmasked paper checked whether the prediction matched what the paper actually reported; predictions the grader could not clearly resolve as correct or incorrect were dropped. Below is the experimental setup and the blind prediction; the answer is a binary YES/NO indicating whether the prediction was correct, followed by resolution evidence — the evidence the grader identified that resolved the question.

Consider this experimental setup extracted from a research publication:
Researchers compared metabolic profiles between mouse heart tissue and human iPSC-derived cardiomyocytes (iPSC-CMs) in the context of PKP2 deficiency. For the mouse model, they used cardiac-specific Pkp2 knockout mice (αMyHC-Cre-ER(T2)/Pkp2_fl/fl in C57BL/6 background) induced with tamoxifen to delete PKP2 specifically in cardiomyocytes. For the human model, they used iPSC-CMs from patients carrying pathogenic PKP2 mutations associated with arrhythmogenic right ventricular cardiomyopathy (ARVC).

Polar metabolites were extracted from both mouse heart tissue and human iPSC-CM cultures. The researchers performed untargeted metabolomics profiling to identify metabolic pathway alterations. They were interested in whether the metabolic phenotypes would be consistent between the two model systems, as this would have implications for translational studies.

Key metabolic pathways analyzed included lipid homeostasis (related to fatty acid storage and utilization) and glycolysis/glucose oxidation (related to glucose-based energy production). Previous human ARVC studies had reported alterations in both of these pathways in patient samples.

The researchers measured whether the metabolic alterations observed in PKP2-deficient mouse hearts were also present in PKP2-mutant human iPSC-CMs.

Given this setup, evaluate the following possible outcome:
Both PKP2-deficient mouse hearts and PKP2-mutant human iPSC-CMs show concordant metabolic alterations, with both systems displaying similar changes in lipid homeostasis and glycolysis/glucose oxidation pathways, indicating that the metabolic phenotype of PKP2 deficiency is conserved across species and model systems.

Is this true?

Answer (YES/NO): YES